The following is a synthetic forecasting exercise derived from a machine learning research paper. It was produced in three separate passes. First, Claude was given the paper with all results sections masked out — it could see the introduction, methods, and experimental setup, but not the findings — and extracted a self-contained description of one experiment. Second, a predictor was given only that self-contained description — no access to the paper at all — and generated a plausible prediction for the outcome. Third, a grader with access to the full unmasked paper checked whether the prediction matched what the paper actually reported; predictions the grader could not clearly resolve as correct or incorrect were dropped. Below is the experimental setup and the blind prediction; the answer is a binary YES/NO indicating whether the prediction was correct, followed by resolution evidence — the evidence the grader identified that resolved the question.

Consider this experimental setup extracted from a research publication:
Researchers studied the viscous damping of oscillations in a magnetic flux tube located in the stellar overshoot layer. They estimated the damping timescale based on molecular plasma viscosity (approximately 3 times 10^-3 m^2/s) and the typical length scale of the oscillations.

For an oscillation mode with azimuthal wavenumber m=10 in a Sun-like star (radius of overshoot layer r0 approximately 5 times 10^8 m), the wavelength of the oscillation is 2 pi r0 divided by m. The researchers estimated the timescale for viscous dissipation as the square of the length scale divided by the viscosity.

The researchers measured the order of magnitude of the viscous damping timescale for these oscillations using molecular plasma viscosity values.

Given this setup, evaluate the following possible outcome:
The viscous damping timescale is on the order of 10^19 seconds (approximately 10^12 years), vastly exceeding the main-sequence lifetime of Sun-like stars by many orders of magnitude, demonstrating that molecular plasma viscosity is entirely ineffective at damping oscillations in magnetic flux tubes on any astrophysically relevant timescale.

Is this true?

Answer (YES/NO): YES